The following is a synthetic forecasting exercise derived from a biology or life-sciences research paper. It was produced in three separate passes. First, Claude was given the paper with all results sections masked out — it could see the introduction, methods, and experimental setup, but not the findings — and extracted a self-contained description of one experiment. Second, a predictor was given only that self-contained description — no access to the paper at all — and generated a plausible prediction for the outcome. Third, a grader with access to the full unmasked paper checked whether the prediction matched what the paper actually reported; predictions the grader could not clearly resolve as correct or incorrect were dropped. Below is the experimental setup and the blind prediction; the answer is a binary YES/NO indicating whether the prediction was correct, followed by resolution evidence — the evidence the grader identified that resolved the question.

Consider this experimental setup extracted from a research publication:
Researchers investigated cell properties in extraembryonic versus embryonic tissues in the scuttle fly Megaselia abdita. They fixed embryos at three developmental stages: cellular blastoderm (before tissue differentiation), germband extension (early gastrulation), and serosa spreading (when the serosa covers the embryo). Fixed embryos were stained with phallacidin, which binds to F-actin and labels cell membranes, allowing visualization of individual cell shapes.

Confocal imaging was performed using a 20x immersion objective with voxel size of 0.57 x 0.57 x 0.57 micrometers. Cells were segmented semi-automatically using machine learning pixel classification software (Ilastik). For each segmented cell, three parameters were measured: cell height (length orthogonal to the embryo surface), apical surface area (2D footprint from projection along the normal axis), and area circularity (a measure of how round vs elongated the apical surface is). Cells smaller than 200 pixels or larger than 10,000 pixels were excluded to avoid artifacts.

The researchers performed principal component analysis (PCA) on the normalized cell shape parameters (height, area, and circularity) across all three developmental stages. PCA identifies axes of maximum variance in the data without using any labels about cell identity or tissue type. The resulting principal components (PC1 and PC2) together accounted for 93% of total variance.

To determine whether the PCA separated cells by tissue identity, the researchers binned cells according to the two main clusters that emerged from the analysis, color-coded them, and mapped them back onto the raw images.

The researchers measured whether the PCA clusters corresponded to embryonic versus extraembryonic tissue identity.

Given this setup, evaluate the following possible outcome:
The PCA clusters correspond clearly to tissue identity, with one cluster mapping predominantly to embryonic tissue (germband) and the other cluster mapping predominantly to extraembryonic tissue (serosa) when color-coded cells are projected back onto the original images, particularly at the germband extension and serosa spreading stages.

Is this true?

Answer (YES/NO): YES